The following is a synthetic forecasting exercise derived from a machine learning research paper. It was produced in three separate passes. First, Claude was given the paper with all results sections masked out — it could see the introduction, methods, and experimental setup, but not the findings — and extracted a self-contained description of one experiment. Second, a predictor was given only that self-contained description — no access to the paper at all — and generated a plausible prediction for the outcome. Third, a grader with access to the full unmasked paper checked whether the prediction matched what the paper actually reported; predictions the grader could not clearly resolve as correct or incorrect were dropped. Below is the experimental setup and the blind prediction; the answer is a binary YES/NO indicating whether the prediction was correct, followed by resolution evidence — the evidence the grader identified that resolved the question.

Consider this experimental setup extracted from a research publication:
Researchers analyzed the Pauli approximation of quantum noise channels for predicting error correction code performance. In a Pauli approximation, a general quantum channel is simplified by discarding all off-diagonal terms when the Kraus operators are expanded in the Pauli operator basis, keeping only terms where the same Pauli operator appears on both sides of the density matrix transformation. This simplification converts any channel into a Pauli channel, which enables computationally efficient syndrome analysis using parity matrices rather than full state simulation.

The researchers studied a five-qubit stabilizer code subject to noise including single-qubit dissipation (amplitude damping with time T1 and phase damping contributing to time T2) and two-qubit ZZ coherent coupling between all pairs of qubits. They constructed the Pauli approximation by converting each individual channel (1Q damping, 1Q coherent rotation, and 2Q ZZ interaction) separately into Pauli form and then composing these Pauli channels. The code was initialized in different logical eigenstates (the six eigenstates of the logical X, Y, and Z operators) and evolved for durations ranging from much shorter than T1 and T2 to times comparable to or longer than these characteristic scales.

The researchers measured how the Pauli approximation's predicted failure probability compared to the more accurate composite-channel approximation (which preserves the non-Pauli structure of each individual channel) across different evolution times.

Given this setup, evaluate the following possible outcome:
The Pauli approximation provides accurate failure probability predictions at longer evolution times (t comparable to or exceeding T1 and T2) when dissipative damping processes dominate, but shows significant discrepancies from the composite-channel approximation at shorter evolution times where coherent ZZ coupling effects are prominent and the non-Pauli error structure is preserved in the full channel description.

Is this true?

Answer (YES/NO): NO